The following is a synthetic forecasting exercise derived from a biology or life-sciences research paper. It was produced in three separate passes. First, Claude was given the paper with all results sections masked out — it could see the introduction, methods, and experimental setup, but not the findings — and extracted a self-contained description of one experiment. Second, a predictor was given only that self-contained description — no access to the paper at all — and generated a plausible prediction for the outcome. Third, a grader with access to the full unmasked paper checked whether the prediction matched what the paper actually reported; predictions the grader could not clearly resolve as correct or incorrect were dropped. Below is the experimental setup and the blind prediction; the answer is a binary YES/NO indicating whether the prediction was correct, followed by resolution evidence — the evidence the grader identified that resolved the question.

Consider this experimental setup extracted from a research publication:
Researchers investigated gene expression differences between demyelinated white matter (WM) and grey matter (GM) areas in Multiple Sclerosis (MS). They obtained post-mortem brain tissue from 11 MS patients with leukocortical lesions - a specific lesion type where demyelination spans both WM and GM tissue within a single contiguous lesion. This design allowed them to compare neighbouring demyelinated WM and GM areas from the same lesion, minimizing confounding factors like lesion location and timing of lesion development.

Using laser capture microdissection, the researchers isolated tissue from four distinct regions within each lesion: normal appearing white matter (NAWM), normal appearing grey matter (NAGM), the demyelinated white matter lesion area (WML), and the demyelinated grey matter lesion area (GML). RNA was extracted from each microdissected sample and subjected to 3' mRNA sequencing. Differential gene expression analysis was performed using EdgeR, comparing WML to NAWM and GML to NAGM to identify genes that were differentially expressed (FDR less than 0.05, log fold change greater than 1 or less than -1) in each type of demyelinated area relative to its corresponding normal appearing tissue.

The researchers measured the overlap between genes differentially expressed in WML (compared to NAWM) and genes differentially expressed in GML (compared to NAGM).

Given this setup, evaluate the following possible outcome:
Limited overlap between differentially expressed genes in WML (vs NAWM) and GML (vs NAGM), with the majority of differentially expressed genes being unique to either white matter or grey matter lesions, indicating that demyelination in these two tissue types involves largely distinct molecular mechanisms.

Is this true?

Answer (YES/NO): YES